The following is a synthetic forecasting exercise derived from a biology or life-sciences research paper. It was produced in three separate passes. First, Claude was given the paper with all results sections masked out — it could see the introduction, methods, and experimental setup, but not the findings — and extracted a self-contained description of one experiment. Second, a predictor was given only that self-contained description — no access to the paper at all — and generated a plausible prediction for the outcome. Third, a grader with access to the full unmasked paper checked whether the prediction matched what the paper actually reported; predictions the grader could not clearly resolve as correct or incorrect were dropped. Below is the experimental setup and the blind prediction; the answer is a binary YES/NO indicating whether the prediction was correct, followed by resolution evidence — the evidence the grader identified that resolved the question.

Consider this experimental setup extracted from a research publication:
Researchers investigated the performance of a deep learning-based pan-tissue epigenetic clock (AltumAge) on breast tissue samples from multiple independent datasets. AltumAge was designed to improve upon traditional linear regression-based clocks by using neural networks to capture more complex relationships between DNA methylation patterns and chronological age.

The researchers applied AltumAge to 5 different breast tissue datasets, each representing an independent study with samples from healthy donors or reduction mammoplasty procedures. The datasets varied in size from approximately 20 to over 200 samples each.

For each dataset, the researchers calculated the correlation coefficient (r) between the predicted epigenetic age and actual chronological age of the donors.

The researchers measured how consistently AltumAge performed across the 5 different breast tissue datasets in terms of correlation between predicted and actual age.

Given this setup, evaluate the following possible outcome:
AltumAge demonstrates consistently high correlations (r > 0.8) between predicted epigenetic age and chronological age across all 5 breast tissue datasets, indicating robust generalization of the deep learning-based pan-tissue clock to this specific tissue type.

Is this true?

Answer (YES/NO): NO